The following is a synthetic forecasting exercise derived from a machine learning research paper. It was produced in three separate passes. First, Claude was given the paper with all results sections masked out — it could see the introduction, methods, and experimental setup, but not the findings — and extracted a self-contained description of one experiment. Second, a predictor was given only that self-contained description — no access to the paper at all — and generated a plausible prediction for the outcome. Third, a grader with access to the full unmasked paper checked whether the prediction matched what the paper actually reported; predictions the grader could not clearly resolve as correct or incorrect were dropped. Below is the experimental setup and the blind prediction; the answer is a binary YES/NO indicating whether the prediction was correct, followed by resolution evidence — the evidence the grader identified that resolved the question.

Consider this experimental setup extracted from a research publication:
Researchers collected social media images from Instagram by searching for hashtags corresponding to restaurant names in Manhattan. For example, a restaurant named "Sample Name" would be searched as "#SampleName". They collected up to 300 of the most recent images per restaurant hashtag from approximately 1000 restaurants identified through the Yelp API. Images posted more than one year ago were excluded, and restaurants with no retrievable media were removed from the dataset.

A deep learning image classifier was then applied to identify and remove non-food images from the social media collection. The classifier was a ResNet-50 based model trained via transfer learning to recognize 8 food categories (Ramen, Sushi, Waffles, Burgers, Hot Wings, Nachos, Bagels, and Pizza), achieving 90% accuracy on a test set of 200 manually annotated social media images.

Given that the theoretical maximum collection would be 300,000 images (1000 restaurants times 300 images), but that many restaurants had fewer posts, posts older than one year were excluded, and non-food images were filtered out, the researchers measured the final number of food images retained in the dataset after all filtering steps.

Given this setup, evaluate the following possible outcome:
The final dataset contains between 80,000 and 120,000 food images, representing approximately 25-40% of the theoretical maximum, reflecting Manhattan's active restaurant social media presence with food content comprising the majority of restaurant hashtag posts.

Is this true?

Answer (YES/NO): YES